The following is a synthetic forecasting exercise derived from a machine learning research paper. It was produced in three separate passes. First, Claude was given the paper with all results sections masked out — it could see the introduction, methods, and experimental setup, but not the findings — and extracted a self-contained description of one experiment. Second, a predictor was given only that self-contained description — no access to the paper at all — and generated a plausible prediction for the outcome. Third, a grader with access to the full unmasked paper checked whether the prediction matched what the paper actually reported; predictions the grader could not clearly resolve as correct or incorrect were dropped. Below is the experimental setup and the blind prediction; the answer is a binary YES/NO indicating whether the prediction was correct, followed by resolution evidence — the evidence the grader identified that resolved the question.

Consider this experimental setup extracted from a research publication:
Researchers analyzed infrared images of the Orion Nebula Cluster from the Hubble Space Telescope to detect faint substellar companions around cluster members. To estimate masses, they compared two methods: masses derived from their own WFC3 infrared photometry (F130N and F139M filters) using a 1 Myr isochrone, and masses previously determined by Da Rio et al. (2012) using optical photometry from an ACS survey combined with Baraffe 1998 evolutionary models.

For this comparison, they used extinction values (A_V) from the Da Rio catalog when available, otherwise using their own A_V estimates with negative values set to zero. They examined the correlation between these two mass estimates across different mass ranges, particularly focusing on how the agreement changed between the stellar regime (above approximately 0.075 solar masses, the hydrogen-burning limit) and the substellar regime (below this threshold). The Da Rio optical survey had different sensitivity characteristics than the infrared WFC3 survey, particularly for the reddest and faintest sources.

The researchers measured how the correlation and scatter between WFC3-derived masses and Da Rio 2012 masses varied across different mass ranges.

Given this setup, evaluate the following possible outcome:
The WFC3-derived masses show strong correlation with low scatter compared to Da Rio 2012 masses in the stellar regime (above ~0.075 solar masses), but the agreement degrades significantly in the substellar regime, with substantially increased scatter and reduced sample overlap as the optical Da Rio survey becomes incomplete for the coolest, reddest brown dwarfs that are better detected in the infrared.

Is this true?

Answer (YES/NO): YES